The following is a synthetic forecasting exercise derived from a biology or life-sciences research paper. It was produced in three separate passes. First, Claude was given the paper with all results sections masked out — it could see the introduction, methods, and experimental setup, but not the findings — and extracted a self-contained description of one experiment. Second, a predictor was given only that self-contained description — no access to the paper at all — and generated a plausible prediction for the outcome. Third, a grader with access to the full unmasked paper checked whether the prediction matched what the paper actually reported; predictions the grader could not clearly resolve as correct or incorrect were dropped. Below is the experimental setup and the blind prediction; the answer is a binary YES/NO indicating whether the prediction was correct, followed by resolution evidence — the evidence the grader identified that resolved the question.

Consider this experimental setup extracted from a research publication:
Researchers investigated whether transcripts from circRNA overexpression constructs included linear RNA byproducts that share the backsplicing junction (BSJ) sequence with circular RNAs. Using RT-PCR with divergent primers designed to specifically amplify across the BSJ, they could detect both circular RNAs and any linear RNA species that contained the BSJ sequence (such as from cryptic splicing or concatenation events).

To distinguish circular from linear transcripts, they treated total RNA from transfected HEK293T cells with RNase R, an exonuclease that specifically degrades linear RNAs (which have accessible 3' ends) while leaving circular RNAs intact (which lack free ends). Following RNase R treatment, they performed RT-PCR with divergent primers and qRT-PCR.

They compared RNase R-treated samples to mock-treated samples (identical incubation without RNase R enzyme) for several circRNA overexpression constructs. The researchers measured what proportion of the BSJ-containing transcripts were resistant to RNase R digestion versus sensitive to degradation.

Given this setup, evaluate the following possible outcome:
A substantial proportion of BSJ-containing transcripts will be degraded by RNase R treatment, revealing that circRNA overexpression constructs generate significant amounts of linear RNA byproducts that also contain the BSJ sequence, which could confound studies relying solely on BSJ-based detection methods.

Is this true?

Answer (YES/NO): NO